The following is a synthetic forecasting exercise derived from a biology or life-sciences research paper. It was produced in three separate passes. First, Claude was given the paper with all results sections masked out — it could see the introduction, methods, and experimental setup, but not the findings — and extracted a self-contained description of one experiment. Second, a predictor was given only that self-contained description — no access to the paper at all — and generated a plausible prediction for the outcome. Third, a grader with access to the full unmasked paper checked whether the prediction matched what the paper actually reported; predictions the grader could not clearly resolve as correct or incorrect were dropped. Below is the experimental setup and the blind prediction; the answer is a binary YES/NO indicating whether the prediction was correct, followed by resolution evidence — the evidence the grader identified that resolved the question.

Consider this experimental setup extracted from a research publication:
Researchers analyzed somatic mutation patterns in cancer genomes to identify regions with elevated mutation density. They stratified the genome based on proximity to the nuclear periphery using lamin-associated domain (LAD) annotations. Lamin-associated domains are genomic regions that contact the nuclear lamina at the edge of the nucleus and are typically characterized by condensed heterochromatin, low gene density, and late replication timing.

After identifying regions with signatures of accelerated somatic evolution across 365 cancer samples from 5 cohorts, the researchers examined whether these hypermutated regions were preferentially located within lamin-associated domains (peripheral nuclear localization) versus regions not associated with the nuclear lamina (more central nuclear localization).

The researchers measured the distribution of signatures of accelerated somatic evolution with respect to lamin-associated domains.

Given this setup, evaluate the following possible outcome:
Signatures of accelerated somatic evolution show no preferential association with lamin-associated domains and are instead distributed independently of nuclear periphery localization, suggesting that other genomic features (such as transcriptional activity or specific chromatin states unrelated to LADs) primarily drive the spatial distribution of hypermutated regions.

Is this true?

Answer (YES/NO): NO